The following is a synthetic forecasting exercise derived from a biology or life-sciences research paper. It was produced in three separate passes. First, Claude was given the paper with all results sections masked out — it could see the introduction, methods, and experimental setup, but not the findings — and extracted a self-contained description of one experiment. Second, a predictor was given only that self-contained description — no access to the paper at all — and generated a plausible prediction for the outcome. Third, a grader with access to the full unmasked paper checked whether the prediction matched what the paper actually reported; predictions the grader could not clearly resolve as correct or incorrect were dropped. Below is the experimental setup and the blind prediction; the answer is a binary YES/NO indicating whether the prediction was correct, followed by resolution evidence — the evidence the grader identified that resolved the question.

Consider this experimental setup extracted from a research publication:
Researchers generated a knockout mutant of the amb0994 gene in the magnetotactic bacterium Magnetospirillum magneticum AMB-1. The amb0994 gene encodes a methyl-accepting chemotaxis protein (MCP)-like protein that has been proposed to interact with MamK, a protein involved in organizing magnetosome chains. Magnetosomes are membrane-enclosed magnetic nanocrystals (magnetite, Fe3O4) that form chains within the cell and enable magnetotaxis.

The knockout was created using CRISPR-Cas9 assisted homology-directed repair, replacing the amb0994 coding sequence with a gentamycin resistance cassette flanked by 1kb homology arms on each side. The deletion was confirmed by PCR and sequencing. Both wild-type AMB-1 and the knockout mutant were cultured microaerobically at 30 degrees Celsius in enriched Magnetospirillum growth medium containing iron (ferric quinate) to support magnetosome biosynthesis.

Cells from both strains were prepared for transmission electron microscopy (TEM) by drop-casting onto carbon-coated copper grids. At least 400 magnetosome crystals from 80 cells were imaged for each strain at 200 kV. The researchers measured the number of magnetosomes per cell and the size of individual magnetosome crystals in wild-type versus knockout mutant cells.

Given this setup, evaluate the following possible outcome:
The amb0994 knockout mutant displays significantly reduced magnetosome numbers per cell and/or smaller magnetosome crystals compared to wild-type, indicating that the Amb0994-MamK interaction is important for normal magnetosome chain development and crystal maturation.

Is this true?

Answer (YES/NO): NO